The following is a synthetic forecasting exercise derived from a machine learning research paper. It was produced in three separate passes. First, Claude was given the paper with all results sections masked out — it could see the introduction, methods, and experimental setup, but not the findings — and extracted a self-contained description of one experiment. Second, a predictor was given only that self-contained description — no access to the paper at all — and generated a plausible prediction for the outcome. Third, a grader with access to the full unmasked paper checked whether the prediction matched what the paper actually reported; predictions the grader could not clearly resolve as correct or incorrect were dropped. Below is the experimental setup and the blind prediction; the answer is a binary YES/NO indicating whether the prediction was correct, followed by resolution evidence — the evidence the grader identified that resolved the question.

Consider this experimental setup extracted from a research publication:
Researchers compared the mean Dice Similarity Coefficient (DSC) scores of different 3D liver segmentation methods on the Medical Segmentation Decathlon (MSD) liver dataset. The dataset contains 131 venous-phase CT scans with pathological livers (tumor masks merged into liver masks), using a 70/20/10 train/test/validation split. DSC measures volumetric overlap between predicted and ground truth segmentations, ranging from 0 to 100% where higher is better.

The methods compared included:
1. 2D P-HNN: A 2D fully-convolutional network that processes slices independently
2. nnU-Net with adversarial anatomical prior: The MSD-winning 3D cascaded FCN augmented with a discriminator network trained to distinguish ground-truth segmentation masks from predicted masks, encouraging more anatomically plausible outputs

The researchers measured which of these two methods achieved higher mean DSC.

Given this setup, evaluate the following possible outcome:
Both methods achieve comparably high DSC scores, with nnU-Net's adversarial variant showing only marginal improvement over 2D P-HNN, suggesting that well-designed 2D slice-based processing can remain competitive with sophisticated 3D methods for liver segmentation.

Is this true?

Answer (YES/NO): YES